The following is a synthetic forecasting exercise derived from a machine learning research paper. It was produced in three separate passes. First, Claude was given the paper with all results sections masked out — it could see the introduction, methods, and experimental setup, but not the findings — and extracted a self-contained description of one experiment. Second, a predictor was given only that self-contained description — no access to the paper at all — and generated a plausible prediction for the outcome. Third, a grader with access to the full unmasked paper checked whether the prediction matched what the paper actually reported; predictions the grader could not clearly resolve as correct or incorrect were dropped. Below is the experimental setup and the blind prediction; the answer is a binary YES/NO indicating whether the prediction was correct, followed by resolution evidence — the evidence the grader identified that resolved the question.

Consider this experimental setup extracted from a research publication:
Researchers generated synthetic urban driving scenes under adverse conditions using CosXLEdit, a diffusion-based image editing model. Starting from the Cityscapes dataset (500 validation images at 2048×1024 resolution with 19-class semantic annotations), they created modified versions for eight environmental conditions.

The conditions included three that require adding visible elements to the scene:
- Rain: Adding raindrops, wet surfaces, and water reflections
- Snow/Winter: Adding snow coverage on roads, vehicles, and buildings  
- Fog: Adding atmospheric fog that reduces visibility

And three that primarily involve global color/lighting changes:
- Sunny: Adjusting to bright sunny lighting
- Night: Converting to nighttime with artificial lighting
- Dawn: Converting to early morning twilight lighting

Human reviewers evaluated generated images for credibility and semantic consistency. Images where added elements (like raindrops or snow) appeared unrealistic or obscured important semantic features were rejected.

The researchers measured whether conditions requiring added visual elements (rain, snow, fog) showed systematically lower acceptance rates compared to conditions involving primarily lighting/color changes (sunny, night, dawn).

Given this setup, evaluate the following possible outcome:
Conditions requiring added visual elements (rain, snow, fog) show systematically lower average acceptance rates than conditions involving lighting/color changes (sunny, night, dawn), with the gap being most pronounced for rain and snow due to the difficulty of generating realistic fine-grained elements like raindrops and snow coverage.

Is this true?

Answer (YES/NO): NO